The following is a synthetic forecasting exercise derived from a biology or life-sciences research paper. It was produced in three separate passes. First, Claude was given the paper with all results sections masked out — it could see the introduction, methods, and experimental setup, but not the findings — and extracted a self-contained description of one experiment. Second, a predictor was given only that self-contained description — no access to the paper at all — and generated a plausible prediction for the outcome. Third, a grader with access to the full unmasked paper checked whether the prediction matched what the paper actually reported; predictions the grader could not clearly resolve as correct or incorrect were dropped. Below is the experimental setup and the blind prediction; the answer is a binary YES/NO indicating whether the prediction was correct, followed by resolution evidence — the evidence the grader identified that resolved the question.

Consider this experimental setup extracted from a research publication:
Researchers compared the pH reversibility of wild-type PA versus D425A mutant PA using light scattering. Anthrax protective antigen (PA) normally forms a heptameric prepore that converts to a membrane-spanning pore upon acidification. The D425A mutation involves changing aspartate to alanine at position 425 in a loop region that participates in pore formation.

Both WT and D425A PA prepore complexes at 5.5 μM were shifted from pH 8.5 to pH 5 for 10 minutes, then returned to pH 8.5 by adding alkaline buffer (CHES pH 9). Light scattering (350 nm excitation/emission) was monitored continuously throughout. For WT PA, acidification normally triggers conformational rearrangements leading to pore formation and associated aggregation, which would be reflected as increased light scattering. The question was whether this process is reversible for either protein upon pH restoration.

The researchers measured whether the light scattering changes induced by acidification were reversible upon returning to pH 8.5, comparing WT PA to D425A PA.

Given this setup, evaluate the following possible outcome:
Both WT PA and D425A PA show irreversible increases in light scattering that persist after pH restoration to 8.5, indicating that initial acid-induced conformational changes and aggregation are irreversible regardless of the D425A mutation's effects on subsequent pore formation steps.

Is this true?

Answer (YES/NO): NO